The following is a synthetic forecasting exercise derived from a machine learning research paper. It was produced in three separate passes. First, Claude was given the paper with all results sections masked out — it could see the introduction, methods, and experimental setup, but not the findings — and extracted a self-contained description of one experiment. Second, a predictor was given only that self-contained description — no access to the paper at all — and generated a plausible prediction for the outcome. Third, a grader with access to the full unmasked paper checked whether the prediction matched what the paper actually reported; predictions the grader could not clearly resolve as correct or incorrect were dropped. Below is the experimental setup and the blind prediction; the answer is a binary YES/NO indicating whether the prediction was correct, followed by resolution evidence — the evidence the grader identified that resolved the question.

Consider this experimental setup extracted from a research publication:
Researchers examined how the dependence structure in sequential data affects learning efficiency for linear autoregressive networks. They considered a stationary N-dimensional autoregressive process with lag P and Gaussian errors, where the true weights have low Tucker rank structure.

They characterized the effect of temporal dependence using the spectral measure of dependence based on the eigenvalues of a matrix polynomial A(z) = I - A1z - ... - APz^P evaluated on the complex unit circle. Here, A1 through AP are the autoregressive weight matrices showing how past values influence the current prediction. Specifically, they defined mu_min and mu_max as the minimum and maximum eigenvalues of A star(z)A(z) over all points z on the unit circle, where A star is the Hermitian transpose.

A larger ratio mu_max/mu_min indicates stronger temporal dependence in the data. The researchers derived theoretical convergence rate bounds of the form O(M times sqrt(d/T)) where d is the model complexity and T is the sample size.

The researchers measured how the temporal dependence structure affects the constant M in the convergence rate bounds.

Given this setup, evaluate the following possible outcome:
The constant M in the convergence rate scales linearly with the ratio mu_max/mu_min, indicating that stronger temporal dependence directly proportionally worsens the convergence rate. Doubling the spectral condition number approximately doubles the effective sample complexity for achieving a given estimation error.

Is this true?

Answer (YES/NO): NO